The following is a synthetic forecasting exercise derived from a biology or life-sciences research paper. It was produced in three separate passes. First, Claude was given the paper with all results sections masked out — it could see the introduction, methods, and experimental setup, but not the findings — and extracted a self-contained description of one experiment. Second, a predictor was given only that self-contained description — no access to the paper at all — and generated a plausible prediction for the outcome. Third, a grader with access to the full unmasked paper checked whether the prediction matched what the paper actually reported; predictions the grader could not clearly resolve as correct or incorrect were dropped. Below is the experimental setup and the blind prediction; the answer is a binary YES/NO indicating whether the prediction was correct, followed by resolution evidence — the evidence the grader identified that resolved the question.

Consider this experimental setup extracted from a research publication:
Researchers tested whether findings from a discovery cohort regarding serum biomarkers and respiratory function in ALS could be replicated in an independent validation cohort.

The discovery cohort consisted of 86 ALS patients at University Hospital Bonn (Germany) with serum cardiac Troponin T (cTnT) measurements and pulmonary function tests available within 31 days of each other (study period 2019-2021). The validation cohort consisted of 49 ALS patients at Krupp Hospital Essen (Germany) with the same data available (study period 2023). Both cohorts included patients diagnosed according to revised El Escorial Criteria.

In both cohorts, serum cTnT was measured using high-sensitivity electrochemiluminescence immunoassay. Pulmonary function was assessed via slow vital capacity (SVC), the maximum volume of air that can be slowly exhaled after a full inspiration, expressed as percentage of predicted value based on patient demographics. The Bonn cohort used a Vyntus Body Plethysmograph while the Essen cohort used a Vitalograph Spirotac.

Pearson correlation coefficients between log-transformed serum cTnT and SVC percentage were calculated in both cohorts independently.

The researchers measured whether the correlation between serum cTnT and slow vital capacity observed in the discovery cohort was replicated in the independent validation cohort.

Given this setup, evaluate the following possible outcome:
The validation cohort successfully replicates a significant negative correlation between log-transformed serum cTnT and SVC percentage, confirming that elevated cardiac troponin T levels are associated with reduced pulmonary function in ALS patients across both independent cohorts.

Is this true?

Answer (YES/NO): YES